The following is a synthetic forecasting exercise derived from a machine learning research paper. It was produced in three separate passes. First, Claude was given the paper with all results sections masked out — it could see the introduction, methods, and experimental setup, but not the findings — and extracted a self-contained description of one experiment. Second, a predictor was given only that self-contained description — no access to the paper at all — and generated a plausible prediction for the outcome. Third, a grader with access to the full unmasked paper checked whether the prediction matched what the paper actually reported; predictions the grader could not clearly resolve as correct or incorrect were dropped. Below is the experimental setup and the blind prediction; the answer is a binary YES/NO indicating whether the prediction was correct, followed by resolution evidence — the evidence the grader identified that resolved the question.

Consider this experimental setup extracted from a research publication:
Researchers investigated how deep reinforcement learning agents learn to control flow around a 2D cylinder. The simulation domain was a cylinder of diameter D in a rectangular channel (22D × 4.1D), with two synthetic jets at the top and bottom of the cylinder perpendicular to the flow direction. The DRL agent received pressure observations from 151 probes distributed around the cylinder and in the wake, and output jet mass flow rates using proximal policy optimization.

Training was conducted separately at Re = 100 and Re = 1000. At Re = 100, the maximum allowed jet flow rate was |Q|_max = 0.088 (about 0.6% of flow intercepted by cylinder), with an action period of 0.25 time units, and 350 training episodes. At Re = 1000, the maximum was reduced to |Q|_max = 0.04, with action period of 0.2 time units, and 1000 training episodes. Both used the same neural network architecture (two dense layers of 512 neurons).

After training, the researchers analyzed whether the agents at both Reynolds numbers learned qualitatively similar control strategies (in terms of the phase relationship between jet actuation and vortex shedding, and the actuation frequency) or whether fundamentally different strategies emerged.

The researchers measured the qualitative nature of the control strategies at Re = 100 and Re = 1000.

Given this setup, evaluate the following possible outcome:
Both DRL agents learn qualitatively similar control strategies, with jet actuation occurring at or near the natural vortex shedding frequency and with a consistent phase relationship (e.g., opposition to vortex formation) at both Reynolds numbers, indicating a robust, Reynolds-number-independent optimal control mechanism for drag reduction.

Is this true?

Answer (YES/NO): YES